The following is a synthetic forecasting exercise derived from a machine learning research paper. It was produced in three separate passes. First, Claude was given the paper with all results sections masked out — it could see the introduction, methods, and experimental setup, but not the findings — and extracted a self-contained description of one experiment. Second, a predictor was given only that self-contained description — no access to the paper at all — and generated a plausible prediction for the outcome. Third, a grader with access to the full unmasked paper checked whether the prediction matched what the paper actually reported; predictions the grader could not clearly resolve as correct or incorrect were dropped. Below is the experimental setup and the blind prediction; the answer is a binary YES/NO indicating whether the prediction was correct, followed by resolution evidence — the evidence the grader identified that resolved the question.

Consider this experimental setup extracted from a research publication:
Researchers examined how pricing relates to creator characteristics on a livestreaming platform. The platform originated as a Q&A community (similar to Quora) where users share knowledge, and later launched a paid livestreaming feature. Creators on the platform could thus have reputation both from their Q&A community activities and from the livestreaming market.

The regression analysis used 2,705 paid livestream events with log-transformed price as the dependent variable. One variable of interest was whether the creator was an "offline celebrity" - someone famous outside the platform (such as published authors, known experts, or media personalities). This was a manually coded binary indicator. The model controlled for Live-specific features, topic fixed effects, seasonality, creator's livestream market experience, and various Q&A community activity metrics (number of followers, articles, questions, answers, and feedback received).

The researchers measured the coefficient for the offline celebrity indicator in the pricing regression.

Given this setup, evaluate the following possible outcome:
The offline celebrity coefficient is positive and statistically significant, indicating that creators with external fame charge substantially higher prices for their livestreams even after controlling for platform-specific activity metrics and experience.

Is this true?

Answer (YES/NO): YES